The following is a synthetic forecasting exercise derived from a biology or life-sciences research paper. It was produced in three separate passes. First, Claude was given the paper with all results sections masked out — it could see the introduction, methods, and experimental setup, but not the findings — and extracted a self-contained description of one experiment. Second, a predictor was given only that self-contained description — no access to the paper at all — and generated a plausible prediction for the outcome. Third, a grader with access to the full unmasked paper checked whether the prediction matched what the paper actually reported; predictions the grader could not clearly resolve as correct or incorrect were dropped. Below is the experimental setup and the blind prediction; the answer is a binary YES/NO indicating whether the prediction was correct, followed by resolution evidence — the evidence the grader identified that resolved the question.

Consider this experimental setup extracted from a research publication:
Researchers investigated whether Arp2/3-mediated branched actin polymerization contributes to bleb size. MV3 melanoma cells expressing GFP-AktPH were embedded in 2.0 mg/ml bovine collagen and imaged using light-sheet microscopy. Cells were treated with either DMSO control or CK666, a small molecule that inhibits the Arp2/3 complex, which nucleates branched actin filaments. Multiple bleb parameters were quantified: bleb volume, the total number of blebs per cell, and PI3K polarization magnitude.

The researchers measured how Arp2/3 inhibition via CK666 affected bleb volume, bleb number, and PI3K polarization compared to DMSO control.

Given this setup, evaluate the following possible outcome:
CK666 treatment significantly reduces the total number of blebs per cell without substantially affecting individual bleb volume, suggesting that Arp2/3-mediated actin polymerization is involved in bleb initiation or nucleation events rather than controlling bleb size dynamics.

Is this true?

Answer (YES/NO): NO